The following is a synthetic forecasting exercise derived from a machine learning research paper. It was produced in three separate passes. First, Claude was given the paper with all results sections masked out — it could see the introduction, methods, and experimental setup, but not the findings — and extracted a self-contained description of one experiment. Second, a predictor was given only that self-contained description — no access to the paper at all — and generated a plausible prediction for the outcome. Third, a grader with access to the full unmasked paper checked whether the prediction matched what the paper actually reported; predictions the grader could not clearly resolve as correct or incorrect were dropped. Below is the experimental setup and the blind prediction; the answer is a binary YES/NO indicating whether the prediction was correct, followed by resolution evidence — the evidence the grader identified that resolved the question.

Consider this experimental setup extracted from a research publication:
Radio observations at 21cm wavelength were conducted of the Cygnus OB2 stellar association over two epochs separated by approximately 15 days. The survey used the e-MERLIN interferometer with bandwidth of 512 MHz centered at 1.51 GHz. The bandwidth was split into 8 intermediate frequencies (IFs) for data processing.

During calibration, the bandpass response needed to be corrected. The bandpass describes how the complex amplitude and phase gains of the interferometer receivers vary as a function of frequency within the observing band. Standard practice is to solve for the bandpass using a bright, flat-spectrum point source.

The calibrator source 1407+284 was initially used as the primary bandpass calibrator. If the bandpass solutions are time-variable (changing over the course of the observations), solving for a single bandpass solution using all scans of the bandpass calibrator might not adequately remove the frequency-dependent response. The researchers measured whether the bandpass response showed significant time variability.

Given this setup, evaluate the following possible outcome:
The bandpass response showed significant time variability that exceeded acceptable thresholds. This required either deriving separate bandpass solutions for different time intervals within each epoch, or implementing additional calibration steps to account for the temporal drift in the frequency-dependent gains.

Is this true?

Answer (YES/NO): YES